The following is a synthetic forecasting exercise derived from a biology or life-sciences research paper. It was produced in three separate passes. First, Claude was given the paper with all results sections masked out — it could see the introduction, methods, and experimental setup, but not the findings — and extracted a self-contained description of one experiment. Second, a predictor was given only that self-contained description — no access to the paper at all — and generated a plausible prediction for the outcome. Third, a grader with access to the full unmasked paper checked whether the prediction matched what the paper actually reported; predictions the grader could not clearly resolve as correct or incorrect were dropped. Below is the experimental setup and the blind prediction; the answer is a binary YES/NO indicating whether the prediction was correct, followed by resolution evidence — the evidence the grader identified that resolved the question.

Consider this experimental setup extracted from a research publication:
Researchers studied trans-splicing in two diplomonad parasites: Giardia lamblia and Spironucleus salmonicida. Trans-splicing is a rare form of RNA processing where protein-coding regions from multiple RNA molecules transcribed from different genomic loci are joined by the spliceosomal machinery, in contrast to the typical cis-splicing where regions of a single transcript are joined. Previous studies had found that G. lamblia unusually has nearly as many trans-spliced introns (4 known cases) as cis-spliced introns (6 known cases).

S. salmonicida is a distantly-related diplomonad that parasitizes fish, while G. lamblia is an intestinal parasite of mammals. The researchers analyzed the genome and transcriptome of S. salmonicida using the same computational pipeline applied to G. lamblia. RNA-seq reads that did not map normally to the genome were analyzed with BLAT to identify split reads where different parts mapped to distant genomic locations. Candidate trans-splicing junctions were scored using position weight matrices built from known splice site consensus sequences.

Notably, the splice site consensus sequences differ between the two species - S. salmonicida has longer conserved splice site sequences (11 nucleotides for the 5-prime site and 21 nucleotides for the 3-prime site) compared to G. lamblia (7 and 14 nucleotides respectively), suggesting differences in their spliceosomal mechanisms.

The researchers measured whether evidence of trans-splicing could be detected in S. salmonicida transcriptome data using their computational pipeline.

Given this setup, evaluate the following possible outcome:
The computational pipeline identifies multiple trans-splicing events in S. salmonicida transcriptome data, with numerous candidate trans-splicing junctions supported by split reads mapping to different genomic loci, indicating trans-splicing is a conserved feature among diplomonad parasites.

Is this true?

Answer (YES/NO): NO